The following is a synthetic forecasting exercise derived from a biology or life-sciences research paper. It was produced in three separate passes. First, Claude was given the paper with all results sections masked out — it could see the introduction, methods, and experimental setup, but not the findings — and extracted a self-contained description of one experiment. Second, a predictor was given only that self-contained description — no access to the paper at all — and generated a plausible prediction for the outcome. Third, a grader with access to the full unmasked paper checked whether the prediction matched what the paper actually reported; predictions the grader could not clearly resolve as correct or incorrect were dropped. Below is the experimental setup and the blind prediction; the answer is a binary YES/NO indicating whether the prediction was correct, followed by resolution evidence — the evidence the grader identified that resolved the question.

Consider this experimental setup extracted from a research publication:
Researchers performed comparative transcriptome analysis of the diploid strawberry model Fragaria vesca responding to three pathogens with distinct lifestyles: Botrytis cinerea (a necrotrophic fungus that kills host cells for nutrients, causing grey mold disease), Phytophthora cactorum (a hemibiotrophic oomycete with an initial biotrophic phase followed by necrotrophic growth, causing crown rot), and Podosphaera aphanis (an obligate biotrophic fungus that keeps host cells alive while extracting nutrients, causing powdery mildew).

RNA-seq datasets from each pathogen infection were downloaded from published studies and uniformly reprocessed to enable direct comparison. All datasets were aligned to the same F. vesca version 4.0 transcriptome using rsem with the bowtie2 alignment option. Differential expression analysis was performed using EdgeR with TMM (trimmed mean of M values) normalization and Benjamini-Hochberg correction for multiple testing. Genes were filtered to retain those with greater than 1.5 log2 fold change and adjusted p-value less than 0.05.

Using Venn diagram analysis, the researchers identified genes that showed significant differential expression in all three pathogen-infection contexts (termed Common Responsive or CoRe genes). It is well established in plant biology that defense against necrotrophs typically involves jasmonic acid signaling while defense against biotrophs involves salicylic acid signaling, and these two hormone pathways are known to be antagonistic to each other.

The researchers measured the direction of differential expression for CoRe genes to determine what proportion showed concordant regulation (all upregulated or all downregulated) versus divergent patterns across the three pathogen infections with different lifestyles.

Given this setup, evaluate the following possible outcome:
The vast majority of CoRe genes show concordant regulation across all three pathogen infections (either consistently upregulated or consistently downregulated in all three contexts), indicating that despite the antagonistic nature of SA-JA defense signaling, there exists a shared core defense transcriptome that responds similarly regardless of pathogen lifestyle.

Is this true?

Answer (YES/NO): YES